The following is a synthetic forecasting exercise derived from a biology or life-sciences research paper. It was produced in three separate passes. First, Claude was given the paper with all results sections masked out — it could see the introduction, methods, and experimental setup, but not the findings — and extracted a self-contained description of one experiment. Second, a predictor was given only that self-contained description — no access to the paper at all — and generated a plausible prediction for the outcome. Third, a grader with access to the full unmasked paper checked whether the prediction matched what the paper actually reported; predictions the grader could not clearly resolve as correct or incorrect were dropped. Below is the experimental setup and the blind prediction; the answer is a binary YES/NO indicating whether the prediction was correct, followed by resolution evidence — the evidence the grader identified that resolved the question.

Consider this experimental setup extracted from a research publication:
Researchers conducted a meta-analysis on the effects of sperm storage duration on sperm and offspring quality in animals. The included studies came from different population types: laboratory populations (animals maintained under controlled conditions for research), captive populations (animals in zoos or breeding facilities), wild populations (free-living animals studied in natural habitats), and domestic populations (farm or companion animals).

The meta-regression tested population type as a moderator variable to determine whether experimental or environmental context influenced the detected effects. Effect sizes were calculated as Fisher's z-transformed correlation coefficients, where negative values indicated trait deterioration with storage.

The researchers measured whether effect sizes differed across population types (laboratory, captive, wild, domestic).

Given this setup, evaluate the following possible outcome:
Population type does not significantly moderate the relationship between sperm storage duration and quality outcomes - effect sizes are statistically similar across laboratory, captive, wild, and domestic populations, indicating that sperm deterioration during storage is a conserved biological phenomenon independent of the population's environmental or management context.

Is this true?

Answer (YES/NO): YES